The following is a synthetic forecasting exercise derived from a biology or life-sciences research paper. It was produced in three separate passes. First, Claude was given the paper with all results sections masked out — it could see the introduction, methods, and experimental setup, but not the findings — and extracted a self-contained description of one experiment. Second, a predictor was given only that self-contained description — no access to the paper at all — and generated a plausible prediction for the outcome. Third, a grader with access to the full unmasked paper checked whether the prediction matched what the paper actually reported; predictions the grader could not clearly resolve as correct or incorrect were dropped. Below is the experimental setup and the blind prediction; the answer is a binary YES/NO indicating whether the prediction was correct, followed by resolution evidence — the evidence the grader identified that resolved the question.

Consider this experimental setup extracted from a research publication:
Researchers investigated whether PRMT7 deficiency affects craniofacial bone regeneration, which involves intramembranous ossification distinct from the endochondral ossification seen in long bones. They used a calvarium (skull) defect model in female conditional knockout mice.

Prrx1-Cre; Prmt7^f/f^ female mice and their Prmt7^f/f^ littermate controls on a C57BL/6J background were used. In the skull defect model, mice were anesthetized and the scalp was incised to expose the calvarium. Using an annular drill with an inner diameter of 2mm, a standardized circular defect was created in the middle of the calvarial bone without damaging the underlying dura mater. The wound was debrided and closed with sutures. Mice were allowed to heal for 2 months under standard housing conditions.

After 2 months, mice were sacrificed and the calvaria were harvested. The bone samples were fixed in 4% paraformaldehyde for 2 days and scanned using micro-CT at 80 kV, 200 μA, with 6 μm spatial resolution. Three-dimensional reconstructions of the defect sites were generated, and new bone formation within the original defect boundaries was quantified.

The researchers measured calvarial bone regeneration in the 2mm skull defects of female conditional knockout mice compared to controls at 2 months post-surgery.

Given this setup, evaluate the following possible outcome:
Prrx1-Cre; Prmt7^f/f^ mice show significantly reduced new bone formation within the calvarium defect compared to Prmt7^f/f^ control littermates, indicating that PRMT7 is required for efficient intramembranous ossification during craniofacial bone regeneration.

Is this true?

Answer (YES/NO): YES